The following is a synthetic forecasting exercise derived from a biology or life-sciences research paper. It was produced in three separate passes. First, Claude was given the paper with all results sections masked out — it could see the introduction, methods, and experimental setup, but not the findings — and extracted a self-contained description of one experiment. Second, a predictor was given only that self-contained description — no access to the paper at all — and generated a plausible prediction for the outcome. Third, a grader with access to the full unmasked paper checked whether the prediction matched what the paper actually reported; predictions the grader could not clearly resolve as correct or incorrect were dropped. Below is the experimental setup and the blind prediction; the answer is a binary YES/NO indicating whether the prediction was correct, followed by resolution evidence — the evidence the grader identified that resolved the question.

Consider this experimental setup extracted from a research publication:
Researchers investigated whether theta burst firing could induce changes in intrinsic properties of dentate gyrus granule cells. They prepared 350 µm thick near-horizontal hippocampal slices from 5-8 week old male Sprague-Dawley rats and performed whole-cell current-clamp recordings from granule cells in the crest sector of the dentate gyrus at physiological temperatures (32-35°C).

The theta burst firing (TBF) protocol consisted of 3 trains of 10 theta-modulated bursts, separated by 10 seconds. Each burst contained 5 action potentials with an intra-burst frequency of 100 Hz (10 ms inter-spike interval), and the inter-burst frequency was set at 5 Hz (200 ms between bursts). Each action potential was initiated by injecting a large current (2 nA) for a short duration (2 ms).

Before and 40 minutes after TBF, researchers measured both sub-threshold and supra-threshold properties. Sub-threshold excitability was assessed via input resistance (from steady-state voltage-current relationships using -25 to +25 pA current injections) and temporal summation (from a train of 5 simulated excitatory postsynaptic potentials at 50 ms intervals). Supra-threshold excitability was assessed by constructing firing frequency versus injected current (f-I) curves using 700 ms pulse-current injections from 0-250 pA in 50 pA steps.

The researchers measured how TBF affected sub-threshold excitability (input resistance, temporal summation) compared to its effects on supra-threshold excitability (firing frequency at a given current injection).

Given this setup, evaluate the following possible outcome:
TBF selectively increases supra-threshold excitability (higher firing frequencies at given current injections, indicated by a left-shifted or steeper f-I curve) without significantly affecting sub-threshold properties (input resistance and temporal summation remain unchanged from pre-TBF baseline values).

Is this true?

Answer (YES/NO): NO